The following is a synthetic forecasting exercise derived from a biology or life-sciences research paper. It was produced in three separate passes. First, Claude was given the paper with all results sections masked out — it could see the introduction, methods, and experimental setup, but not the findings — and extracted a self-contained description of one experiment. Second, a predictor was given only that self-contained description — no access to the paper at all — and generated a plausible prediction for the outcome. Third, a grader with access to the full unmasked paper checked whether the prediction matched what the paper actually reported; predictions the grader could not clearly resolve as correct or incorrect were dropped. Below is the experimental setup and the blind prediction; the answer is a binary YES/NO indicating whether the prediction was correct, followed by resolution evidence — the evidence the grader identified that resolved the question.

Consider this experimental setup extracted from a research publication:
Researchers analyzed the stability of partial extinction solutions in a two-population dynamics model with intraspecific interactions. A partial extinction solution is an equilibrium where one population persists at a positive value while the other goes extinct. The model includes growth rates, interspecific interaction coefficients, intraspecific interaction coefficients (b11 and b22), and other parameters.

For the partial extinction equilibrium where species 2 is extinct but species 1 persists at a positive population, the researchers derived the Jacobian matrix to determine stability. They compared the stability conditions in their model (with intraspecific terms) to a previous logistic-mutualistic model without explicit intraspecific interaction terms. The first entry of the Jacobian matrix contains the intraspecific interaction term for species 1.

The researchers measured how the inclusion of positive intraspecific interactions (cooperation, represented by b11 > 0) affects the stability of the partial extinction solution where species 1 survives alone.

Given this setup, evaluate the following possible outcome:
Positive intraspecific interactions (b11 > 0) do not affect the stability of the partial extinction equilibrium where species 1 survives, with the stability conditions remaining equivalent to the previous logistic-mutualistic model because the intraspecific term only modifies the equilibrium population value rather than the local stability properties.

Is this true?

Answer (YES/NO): NO